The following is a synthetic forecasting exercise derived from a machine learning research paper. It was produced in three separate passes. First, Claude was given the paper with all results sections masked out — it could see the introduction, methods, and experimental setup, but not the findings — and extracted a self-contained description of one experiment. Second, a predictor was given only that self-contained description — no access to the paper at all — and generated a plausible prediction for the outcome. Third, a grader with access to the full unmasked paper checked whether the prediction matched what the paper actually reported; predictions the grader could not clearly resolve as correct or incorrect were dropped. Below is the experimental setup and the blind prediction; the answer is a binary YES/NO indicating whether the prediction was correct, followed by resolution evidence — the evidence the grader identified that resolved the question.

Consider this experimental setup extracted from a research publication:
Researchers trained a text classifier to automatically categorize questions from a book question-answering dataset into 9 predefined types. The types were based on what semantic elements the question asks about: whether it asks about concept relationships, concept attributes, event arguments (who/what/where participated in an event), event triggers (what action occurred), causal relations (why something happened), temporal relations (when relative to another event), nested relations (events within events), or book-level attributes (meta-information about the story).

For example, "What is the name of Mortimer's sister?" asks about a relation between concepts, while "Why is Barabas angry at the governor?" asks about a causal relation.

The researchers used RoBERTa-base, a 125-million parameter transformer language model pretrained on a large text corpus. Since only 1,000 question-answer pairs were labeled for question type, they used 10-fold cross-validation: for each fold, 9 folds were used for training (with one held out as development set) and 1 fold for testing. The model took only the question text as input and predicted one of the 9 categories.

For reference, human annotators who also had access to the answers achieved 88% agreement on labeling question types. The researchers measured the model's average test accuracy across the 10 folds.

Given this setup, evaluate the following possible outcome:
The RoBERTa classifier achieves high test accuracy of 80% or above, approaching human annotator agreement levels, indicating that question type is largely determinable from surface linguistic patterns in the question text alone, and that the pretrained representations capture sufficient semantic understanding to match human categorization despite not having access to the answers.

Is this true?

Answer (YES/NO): NO